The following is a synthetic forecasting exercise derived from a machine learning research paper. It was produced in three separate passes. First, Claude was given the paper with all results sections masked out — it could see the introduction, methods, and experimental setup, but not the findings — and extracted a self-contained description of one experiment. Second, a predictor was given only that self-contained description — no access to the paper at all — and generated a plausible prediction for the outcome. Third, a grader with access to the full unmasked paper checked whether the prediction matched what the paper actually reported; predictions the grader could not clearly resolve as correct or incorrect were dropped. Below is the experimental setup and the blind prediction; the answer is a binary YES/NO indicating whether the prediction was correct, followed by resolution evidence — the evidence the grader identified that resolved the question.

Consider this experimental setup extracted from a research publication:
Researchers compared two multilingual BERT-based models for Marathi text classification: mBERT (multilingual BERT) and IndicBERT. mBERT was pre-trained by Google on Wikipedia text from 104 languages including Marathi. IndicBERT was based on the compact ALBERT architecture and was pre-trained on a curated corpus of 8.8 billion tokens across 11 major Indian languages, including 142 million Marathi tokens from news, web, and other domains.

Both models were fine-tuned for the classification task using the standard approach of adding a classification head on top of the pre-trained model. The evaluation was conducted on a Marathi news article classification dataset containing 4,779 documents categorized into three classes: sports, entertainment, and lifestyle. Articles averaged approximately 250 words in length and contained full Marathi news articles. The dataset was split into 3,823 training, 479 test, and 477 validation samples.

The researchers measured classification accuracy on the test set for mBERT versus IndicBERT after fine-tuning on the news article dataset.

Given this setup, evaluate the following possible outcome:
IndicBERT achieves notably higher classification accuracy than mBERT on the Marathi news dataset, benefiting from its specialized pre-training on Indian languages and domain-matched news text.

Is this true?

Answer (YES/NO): YES